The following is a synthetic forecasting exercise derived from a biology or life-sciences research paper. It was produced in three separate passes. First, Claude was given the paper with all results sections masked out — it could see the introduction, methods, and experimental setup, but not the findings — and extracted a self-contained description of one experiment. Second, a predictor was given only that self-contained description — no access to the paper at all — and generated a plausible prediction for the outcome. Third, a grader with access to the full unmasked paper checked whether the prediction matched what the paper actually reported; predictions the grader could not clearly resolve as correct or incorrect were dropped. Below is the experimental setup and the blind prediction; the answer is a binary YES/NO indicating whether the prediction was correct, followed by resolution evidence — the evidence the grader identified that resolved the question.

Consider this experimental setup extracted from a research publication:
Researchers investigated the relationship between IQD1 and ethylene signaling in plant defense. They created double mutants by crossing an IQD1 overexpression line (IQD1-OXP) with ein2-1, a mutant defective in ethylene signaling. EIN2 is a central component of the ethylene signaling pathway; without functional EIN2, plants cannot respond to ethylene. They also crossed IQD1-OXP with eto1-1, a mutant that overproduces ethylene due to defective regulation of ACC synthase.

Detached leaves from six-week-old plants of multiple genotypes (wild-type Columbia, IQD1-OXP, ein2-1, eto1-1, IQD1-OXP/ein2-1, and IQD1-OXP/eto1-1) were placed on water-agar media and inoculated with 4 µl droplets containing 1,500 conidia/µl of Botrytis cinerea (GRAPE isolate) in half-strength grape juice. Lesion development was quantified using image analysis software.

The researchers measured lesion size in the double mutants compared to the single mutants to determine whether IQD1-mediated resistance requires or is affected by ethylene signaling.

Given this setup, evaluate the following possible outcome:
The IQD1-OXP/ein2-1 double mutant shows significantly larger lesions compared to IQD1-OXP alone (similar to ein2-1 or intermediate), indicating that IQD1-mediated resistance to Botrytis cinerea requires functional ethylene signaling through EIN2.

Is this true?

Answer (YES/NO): YES